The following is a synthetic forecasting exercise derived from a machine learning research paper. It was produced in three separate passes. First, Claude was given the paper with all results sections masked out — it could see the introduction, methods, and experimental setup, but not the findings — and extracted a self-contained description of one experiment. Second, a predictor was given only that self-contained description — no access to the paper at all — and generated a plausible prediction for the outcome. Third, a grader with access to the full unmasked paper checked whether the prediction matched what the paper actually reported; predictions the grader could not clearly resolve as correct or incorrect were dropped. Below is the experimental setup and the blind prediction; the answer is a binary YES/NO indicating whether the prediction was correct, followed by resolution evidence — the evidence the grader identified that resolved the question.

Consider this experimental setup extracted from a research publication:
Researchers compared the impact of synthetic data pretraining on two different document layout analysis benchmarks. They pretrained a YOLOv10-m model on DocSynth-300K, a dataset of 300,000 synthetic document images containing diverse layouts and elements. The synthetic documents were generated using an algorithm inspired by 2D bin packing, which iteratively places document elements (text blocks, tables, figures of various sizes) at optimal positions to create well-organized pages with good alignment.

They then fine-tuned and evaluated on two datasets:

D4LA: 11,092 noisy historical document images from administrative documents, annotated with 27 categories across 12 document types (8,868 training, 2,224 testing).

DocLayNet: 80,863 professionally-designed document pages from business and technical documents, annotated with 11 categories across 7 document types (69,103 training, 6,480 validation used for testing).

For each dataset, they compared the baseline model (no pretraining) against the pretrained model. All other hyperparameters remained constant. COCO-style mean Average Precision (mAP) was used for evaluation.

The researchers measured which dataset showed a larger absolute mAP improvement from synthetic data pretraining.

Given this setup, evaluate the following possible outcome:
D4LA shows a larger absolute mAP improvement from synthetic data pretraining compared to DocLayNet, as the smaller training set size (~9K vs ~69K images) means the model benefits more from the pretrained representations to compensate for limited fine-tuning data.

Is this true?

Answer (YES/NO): NO